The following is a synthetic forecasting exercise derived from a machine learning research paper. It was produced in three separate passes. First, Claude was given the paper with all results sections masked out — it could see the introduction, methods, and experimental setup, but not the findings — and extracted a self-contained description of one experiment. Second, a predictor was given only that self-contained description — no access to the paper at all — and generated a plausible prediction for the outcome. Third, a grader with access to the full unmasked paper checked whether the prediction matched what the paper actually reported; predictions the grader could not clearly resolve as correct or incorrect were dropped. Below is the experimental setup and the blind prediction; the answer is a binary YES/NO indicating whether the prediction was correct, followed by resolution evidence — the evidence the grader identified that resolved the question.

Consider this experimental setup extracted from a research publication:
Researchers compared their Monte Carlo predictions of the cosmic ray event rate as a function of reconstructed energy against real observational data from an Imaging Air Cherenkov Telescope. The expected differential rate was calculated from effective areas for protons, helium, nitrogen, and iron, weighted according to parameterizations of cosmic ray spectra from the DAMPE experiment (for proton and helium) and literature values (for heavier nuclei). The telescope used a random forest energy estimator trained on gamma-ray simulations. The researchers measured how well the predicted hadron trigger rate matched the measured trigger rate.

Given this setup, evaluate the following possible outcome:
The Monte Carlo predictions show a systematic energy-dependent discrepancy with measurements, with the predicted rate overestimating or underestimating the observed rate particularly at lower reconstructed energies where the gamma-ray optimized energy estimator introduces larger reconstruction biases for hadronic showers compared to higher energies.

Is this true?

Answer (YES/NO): NO